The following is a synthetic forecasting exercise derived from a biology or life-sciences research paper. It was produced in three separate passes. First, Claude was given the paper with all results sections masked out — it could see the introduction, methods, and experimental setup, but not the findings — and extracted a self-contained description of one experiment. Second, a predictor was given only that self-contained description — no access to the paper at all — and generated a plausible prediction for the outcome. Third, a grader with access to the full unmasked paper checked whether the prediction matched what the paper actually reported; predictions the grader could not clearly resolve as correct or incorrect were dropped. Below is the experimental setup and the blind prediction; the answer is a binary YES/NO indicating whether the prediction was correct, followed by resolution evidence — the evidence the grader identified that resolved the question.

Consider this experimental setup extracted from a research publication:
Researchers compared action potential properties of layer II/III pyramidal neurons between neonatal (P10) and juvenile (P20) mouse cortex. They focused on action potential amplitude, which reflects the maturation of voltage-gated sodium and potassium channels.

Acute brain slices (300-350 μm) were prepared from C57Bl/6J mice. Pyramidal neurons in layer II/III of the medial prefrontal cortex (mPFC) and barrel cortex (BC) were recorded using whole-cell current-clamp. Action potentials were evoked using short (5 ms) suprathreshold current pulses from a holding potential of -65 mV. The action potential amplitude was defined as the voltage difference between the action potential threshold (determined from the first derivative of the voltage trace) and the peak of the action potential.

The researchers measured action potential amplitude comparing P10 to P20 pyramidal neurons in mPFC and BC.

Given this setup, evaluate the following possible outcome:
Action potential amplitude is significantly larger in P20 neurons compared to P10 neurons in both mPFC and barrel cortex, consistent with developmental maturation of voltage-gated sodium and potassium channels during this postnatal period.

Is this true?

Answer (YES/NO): YES